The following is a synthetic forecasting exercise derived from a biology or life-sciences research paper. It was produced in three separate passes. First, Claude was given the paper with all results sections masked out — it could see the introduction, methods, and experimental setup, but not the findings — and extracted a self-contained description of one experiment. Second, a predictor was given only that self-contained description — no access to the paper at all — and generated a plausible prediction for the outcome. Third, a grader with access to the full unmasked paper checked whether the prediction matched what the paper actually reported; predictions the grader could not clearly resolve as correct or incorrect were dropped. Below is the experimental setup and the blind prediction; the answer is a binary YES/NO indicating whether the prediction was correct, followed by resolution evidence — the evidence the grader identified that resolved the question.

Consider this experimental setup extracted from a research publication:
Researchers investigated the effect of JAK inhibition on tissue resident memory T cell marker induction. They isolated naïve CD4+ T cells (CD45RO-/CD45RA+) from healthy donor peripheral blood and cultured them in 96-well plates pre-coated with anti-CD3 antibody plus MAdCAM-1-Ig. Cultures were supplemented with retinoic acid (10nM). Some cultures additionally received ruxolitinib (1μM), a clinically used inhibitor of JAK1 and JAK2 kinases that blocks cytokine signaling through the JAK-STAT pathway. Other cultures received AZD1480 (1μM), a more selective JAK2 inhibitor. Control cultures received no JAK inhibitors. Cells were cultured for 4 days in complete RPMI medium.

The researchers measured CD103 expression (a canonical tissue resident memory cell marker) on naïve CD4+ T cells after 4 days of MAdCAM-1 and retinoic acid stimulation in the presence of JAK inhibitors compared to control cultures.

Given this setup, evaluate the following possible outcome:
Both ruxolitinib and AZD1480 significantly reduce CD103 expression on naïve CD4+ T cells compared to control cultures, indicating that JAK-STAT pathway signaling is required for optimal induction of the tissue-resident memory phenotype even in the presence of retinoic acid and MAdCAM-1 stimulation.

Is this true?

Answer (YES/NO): YES